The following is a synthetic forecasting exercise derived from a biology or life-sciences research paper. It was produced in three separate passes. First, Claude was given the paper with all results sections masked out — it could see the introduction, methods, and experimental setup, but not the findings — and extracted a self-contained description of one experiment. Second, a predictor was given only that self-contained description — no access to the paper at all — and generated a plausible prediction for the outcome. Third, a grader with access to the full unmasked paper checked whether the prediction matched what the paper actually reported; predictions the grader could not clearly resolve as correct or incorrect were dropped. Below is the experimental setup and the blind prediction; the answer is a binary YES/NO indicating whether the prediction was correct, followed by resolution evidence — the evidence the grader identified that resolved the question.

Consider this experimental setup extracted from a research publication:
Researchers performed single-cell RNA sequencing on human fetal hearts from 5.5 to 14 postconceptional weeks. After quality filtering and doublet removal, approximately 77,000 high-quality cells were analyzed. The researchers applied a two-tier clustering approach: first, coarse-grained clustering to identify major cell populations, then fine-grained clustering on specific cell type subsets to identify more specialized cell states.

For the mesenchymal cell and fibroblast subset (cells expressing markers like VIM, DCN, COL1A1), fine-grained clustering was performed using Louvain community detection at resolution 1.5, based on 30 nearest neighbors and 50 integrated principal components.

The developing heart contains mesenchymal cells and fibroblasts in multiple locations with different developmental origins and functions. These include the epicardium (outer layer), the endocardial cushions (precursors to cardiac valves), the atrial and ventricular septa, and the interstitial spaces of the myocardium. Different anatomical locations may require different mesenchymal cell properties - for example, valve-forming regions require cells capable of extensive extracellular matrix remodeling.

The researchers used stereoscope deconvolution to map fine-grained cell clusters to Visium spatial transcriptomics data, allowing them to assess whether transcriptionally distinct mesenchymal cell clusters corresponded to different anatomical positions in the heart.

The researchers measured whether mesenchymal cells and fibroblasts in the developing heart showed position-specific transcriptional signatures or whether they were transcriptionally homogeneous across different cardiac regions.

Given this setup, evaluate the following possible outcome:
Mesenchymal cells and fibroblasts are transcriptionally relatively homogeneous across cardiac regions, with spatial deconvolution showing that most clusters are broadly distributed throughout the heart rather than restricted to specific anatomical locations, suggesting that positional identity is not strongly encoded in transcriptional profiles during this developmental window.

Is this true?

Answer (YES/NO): NO